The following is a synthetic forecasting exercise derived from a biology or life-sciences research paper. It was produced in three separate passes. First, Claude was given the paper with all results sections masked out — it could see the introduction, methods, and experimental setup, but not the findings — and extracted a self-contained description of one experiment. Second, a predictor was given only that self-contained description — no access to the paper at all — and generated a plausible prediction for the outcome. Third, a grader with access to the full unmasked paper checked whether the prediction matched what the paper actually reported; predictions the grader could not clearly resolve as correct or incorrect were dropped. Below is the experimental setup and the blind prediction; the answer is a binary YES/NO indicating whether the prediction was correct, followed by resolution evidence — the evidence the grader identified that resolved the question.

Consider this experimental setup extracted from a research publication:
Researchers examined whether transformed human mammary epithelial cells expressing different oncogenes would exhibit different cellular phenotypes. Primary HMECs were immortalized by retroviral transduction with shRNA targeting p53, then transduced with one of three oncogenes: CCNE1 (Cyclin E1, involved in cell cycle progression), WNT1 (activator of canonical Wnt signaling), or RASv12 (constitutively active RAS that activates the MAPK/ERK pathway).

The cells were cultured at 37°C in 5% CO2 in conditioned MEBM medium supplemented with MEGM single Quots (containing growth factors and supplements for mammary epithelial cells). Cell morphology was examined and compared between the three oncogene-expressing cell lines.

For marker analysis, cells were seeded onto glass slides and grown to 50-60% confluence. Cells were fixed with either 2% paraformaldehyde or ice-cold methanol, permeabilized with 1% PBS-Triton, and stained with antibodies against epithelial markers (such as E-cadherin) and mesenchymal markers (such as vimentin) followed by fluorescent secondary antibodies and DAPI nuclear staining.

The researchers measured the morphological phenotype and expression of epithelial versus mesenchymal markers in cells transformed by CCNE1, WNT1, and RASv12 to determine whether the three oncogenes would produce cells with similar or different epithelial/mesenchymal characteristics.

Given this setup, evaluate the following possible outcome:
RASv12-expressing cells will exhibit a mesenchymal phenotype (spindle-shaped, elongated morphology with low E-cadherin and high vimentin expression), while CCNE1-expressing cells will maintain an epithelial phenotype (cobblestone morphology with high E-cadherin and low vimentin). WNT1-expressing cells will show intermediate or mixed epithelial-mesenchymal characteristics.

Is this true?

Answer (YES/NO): NO